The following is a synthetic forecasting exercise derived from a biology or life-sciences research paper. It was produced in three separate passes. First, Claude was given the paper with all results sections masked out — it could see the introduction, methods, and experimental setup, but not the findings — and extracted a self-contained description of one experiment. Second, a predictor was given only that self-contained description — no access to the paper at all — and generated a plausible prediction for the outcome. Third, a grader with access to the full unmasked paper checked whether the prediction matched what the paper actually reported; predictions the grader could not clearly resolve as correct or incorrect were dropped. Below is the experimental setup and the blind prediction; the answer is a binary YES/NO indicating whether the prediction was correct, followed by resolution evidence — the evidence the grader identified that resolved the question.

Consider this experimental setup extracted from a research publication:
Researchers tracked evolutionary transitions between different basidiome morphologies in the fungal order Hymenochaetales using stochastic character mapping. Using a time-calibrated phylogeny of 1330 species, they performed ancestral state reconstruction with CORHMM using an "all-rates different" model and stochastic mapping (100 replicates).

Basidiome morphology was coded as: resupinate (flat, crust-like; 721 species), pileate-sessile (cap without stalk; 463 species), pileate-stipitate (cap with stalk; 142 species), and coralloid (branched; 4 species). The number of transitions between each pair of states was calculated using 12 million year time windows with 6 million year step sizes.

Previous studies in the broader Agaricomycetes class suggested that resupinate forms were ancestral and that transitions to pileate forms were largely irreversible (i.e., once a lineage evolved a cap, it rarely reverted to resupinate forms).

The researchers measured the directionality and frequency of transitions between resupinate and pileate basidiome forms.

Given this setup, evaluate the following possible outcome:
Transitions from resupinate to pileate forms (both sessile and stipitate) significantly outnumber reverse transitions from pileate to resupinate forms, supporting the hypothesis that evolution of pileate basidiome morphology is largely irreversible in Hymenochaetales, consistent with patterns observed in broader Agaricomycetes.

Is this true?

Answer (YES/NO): NO